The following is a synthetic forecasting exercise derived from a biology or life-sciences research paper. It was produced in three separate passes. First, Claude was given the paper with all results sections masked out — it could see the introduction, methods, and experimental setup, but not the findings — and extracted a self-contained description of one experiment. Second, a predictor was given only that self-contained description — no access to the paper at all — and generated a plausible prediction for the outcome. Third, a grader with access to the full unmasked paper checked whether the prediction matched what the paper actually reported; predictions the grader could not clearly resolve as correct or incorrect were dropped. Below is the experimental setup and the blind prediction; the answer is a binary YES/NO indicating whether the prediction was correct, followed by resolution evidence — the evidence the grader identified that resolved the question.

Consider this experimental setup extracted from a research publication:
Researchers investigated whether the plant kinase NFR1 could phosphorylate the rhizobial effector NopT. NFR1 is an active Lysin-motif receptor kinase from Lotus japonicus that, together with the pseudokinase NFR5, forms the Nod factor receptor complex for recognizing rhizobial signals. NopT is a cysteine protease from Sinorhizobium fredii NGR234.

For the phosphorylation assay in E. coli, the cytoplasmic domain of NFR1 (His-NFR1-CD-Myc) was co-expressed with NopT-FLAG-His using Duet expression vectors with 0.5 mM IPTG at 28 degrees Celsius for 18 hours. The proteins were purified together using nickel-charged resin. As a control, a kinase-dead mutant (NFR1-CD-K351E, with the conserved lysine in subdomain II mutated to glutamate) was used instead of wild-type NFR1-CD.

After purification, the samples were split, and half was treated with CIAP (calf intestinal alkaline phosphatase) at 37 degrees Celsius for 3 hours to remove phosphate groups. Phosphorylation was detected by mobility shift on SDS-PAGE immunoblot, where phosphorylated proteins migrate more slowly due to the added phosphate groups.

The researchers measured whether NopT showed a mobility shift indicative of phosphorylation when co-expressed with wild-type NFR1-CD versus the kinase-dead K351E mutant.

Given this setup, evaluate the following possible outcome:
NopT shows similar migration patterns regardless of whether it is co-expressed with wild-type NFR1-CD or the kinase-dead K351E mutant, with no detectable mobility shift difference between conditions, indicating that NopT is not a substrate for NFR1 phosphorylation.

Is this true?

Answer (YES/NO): NO